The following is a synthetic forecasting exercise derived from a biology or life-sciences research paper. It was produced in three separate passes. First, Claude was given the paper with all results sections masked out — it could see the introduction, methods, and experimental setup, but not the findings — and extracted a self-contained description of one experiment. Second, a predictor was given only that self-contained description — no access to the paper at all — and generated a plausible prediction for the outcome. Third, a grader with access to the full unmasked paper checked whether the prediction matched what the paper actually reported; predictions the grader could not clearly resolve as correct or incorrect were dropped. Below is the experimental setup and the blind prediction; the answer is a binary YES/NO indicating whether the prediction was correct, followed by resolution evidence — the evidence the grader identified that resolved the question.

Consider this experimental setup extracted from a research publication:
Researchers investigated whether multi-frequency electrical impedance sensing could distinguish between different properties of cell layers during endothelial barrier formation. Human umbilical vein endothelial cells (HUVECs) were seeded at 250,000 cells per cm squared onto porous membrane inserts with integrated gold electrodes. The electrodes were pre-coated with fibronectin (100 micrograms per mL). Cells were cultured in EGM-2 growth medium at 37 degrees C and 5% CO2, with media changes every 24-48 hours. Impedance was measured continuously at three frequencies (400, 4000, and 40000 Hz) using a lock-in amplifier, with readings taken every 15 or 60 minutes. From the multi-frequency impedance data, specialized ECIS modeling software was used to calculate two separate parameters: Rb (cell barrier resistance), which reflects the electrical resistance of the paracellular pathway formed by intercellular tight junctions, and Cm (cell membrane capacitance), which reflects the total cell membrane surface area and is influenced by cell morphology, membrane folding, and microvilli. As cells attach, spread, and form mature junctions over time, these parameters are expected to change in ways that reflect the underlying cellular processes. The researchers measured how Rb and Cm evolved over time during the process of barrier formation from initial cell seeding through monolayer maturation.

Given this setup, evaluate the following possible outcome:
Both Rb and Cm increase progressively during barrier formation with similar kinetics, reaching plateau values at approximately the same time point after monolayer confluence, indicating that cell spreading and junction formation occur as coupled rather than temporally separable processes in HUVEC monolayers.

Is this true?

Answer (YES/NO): NO